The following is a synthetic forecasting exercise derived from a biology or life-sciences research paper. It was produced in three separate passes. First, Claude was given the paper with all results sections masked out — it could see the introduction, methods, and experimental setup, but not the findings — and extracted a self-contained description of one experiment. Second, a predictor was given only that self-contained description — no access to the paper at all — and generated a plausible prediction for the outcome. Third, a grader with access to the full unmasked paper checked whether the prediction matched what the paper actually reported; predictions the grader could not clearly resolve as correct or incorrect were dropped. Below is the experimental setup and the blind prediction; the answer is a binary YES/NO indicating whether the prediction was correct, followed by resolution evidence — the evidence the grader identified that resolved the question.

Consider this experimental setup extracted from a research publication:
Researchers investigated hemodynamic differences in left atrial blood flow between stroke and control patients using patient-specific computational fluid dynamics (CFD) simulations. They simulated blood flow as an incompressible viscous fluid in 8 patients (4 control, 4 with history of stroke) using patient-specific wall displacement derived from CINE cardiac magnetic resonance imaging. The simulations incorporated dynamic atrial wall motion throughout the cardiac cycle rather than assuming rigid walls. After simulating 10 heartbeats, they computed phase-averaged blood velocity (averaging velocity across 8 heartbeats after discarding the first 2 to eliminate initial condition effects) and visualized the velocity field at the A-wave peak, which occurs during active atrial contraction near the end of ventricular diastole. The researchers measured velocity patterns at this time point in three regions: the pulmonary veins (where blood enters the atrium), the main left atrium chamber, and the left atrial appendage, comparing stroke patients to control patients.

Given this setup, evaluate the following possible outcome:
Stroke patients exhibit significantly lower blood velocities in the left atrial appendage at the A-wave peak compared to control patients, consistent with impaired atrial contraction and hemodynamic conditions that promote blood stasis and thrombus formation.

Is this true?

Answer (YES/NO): YES